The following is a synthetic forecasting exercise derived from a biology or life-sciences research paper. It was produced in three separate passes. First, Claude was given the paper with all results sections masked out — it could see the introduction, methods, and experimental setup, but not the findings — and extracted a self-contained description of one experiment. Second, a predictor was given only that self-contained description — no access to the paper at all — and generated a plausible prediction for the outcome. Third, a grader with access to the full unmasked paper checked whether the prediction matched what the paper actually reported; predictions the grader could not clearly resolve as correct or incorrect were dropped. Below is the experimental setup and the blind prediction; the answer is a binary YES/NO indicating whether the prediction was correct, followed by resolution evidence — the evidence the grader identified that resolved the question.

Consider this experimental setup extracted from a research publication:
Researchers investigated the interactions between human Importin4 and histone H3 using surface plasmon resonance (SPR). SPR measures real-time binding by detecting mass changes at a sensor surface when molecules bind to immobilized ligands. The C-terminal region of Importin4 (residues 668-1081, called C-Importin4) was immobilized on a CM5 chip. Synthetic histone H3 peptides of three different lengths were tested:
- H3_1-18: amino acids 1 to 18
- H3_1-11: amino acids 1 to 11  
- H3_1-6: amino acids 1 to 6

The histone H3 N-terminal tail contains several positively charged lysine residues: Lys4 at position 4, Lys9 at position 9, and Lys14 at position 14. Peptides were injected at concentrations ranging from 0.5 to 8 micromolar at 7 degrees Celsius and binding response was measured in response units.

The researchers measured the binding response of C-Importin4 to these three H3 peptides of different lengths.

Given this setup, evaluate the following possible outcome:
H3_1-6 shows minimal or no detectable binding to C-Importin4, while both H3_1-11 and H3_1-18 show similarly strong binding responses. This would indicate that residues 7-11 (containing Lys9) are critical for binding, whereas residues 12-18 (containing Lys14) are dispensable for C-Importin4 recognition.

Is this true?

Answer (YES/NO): NO